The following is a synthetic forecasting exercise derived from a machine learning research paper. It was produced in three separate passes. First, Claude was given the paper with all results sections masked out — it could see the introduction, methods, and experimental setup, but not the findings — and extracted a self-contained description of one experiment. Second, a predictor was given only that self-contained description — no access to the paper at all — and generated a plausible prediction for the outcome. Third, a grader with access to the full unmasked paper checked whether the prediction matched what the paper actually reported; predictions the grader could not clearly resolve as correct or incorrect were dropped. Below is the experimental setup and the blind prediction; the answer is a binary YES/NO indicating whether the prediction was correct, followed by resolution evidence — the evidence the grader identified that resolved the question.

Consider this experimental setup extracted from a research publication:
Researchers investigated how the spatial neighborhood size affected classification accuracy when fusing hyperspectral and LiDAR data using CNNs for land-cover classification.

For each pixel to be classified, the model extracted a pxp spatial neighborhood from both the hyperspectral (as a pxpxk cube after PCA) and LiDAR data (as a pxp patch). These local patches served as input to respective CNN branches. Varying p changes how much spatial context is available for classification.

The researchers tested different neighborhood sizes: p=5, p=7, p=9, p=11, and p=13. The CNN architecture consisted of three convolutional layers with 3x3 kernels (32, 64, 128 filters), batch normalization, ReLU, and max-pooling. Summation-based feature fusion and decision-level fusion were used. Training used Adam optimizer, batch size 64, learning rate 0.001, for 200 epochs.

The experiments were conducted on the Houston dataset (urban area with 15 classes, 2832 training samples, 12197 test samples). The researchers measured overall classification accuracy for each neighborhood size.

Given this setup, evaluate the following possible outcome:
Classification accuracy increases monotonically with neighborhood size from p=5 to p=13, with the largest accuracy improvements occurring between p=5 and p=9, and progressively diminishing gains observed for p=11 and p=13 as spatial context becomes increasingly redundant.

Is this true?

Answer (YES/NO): NO